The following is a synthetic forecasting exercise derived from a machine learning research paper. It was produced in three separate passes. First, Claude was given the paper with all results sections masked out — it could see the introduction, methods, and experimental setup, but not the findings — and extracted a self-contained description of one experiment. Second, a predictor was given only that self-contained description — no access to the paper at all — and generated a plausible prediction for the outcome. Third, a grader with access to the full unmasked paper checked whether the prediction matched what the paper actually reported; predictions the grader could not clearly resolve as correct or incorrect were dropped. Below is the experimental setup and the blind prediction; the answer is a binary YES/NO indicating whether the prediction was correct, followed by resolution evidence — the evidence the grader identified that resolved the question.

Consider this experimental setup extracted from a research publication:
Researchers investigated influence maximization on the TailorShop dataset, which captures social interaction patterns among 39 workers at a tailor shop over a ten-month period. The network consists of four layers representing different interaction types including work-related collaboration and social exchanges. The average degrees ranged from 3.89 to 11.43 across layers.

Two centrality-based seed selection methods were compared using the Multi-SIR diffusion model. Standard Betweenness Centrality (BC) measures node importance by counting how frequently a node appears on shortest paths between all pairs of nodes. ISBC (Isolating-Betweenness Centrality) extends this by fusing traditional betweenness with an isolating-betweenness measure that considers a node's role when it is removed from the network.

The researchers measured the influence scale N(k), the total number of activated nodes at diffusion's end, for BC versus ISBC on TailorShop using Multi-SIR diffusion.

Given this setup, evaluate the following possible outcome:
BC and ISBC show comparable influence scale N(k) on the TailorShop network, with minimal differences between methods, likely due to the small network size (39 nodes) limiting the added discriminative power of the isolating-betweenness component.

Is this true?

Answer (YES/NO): YES